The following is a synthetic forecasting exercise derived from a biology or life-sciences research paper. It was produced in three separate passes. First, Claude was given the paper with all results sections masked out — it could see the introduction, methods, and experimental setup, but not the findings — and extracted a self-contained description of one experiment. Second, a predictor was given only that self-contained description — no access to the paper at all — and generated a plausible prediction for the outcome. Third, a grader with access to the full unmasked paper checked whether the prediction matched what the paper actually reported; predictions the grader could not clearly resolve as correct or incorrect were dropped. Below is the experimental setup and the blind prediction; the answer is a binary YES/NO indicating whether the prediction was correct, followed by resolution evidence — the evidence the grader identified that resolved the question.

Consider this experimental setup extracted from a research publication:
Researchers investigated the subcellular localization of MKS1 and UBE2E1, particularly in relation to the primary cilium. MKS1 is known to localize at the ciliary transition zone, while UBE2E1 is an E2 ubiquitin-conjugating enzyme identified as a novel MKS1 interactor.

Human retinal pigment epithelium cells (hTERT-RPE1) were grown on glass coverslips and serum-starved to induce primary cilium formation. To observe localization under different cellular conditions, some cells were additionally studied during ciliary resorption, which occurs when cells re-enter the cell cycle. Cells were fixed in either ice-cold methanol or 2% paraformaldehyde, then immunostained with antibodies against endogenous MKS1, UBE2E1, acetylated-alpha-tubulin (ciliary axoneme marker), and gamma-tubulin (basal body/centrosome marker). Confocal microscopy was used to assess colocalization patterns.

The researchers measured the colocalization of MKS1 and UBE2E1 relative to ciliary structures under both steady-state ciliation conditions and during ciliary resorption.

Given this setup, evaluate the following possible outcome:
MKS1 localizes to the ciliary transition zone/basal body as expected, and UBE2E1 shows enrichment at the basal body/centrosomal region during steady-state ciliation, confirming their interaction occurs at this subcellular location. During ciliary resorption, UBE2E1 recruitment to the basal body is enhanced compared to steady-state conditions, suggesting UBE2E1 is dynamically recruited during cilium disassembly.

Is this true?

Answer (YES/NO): YES